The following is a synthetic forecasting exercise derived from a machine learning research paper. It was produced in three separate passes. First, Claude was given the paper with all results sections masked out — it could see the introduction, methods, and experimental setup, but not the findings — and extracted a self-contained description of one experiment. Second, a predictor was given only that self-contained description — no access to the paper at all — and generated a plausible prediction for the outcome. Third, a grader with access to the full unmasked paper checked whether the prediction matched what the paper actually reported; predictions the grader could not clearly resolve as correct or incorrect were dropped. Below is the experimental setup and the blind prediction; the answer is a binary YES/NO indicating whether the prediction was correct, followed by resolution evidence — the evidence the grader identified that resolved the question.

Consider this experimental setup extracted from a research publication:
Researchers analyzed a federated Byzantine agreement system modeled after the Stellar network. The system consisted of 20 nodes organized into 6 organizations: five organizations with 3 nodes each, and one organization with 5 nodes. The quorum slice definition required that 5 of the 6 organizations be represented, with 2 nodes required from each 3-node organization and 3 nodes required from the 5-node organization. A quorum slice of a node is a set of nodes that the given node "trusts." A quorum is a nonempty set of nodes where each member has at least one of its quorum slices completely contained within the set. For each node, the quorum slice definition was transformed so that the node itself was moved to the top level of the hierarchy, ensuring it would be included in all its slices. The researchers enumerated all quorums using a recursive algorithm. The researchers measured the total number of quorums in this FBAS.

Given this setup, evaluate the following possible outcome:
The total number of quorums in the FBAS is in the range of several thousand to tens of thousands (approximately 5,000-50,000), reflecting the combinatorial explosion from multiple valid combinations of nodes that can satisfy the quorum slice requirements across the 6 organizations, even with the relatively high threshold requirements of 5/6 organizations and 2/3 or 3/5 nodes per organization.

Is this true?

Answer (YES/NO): NO